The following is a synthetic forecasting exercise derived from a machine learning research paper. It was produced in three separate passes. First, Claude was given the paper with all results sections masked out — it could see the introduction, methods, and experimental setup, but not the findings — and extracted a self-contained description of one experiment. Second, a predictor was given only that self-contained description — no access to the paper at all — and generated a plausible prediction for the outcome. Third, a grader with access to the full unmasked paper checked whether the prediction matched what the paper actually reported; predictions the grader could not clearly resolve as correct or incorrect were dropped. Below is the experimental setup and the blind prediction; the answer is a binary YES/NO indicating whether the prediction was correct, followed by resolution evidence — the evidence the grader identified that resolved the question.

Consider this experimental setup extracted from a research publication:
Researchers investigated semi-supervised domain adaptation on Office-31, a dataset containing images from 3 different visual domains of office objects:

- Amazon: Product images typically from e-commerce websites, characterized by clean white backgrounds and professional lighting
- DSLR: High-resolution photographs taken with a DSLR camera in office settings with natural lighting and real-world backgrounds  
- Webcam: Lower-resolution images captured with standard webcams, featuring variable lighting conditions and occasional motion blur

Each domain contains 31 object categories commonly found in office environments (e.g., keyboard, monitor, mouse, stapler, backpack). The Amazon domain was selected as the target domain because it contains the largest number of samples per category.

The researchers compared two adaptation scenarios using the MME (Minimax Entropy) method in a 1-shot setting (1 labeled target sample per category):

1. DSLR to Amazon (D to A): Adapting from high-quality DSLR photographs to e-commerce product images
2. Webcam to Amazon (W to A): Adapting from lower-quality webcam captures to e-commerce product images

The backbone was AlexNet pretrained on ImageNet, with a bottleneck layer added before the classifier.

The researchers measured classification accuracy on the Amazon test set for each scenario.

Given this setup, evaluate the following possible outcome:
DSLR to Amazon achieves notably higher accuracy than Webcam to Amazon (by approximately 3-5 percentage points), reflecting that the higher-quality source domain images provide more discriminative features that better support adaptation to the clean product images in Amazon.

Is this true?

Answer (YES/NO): NO